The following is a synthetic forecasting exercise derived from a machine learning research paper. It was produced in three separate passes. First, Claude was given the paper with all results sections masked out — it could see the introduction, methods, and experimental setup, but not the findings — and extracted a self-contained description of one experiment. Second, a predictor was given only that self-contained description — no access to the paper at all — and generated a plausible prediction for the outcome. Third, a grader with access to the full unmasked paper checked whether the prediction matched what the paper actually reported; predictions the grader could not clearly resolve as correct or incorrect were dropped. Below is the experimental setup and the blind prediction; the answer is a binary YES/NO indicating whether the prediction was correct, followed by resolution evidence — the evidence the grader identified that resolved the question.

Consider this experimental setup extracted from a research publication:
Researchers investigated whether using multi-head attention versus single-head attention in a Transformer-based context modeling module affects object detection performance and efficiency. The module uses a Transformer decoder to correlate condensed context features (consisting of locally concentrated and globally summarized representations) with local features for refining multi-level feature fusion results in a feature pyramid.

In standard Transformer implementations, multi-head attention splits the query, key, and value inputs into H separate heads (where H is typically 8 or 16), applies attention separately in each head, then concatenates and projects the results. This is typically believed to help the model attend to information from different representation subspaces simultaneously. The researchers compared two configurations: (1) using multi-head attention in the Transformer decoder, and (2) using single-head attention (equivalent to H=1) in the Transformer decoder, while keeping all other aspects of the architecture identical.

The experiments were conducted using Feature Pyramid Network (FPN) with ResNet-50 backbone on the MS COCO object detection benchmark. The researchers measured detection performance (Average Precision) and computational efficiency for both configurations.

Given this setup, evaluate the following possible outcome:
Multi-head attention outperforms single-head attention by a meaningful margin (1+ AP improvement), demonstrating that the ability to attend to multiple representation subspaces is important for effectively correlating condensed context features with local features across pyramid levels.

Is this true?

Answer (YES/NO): NO